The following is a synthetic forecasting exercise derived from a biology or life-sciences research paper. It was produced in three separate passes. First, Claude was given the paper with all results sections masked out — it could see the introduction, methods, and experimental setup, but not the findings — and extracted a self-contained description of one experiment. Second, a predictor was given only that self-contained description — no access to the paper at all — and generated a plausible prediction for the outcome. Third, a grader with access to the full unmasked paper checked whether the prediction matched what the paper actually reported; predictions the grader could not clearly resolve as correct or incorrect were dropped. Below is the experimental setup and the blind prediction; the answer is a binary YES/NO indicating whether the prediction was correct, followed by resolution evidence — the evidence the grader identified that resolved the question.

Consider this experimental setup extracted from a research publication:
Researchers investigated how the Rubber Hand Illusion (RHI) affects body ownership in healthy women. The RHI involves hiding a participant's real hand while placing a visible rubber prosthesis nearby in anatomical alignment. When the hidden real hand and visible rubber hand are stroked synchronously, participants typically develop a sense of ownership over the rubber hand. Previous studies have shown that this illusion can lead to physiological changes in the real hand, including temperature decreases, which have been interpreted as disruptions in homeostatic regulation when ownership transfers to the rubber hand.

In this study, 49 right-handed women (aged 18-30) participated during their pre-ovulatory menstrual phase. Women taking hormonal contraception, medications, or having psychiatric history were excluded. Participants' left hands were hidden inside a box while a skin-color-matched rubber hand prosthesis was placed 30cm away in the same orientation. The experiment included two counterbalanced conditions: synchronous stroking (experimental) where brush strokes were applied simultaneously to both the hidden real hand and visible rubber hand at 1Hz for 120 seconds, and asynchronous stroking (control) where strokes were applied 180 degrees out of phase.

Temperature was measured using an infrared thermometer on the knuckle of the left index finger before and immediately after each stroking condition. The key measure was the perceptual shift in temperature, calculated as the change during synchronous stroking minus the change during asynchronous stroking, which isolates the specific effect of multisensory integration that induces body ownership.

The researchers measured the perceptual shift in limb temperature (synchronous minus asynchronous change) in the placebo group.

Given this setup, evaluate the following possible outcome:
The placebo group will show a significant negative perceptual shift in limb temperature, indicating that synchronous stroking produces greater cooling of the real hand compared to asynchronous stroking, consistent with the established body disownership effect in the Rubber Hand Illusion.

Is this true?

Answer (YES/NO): YES